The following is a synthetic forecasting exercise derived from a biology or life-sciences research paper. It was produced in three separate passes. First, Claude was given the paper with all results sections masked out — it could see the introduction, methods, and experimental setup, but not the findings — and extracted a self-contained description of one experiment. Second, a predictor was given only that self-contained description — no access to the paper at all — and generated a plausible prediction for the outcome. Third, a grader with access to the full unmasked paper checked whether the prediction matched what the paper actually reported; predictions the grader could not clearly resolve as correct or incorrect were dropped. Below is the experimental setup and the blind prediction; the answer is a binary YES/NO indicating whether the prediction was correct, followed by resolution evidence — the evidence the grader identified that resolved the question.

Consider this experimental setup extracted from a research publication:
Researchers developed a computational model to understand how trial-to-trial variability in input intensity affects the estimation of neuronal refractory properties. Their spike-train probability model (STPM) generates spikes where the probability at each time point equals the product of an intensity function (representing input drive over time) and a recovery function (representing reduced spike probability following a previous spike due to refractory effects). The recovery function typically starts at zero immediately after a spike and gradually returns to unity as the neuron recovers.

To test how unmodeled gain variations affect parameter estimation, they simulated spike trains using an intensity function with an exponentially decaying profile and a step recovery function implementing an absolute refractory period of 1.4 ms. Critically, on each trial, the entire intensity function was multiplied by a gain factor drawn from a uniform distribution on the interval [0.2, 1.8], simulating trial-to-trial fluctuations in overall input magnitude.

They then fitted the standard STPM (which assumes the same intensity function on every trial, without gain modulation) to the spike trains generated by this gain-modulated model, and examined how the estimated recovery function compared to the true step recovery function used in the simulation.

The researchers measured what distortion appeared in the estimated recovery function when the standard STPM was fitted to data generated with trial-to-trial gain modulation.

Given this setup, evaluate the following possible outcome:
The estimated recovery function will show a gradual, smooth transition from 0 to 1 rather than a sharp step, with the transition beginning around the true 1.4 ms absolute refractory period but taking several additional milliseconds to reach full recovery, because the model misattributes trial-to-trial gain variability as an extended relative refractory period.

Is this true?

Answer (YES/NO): NO